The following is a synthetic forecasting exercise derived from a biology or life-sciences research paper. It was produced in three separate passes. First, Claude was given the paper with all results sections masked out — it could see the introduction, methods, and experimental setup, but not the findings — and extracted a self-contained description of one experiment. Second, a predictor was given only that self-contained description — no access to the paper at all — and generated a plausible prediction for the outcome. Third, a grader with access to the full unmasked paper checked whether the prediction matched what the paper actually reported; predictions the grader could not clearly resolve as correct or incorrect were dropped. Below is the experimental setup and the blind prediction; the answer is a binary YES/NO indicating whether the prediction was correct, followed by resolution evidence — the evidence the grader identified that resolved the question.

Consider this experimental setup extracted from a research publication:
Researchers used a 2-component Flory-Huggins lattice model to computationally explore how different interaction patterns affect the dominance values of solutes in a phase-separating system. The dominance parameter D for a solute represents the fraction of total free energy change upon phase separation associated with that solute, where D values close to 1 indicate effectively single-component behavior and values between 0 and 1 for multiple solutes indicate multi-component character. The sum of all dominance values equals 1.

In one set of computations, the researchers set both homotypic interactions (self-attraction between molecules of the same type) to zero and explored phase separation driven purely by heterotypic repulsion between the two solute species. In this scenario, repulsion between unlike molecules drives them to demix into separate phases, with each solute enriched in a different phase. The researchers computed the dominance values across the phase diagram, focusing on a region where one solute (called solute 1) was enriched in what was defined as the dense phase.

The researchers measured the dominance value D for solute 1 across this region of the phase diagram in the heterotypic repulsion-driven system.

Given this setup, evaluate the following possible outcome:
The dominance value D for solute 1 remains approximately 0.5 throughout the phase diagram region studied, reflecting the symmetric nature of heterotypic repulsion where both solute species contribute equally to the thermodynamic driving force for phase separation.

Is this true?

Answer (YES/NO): NO